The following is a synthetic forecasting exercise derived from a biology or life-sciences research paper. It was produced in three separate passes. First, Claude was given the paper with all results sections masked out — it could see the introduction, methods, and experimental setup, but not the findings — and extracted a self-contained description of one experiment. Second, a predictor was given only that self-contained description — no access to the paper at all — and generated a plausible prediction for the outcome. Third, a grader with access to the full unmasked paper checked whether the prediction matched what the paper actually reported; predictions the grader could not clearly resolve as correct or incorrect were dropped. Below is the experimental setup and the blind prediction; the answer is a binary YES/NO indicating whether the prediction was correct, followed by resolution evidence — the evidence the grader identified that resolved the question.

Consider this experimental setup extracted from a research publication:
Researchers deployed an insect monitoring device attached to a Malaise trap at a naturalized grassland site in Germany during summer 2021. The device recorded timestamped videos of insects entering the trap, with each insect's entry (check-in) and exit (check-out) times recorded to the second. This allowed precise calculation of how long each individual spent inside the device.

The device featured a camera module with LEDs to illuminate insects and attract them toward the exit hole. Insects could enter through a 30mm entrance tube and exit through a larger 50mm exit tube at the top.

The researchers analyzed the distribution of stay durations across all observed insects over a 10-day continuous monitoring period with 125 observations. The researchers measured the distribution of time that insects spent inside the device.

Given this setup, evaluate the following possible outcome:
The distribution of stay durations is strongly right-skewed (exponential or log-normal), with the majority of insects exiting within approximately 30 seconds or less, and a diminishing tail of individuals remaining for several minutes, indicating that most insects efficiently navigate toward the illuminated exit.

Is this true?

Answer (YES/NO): YES